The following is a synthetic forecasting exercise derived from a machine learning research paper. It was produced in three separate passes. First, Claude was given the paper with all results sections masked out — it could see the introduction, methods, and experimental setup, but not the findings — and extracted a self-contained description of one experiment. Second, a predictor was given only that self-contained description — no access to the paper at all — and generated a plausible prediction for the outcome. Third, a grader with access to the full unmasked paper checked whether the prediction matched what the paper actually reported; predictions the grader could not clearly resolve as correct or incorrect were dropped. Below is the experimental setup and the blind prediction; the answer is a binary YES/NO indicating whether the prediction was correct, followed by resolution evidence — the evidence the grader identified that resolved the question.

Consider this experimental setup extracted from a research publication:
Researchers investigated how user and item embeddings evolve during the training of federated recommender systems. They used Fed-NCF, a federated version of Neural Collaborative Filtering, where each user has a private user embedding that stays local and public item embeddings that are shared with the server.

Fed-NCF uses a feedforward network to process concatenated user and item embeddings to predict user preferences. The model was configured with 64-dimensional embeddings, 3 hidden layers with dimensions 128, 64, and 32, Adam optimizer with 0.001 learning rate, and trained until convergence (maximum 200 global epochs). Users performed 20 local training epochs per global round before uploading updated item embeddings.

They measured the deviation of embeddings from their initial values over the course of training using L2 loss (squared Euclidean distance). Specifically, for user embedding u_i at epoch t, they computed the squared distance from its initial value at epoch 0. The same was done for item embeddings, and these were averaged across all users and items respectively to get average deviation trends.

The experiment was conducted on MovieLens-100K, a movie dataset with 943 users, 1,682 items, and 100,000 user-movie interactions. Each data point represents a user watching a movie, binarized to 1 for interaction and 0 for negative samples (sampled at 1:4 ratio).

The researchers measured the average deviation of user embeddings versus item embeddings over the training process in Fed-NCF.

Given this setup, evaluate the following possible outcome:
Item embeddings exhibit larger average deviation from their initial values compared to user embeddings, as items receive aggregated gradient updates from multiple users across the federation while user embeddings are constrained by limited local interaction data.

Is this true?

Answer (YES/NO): YES